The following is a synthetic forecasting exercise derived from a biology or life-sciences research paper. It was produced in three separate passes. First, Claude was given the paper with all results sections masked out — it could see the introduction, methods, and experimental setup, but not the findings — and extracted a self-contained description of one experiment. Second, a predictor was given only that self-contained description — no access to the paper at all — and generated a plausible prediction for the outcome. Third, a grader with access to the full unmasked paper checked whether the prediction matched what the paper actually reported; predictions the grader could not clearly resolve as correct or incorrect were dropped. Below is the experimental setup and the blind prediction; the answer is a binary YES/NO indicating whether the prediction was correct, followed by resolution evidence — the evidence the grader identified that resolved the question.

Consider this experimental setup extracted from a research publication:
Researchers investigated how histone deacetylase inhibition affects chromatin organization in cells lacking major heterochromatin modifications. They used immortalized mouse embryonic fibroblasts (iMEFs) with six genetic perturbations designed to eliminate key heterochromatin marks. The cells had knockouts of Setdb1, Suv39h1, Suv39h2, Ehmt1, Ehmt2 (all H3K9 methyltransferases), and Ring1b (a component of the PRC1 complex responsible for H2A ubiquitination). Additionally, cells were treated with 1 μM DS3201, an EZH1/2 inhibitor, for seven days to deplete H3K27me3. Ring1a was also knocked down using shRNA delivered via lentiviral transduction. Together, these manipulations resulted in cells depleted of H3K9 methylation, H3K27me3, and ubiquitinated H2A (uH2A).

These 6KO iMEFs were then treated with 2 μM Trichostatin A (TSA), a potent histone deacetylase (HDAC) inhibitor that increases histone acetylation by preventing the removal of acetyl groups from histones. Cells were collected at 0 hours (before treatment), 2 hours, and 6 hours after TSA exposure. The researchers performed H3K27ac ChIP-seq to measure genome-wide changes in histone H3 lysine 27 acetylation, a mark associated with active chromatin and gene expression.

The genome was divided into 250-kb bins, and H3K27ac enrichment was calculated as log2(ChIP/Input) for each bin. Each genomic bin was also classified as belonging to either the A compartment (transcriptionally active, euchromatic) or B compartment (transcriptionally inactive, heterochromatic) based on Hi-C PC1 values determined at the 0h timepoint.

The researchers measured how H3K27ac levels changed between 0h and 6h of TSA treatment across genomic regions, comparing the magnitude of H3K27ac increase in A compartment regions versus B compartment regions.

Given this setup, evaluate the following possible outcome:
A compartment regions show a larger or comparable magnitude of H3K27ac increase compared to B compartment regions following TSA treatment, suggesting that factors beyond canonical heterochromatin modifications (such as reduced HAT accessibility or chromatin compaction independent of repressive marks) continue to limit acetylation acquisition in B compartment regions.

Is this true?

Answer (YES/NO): YES